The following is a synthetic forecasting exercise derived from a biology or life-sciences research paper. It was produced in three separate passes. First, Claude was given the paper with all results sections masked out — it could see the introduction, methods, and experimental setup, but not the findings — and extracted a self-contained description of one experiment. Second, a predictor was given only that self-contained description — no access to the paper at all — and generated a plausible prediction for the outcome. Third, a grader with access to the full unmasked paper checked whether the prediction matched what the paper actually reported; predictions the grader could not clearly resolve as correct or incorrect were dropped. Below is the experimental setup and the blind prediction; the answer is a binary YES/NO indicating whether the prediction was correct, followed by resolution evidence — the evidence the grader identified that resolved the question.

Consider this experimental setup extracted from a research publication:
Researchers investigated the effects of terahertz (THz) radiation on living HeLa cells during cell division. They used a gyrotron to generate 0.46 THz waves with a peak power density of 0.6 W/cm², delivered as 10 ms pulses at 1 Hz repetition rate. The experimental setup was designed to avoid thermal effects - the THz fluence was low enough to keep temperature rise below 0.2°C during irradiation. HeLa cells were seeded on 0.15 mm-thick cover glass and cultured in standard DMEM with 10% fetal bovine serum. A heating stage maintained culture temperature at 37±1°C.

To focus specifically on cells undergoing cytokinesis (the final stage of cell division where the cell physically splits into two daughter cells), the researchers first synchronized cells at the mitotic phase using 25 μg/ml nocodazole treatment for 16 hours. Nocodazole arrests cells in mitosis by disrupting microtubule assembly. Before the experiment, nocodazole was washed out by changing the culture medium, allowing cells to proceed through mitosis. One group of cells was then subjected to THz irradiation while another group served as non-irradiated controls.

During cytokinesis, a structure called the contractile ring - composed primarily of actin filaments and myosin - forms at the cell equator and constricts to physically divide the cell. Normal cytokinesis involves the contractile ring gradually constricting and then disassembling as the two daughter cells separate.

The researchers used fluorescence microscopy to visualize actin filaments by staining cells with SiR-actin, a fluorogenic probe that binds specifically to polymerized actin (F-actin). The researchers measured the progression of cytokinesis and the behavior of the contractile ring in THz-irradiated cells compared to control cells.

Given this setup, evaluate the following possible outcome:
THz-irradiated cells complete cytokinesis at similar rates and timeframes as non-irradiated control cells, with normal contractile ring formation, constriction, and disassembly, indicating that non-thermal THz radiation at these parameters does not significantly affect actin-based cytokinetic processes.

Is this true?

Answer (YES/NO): NO